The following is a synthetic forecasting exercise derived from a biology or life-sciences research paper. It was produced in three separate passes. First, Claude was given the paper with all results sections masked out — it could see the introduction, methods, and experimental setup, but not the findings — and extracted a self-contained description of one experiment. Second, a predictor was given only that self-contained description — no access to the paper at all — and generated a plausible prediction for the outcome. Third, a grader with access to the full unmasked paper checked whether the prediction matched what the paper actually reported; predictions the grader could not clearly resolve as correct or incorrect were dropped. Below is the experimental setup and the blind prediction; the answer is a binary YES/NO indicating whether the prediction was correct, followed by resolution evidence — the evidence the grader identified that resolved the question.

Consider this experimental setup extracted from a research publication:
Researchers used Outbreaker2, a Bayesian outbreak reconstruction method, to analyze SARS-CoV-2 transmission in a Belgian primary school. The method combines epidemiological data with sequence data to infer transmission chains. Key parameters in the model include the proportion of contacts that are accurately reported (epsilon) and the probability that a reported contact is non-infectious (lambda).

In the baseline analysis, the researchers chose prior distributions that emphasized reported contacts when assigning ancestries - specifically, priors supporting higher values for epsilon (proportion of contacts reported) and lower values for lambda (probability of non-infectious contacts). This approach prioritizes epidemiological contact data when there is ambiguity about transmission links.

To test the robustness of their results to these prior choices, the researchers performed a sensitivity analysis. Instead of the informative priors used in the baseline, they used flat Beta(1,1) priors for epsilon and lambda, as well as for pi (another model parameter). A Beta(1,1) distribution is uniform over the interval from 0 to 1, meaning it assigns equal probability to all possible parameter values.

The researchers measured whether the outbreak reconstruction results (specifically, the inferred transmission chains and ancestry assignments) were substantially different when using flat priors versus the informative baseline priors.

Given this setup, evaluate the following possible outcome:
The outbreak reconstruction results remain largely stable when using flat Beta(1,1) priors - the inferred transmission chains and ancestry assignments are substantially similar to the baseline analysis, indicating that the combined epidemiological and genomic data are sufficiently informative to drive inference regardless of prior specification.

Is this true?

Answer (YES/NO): YES